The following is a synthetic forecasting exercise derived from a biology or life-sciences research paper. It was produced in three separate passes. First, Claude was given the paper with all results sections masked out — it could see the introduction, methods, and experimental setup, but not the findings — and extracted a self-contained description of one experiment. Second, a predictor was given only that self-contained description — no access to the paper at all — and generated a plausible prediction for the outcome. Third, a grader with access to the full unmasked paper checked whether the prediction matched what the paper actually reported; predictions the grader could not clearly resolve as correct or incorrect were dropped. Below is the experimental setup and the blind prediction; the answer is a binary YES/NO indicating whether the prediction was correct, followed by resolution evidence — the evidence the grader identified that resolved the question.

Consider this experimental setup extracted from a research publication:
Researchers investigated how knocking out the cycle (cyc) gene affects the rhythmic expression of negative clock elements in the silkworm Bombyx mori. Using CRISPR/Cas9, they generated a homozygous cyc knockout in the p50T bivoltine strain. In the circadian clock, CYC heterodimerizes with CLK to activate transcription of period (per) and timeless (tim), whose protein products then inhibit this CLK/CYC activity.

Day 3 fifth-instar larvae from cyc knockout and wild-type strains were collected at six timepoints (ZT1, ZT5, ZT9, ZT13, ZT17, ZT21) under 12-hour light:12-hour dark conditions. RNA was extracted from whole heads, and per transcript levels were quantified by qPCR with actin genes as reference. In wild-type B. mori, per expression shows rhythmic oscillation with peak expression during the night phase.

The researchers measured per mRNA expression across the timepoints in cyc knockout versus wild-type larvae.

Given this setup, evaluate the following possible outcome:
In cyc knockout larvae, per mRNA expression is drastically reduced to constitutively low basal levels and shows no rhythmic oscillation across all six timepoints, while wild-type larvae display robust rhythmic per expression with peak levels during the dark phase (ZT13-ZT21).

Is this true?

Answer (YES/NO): NO